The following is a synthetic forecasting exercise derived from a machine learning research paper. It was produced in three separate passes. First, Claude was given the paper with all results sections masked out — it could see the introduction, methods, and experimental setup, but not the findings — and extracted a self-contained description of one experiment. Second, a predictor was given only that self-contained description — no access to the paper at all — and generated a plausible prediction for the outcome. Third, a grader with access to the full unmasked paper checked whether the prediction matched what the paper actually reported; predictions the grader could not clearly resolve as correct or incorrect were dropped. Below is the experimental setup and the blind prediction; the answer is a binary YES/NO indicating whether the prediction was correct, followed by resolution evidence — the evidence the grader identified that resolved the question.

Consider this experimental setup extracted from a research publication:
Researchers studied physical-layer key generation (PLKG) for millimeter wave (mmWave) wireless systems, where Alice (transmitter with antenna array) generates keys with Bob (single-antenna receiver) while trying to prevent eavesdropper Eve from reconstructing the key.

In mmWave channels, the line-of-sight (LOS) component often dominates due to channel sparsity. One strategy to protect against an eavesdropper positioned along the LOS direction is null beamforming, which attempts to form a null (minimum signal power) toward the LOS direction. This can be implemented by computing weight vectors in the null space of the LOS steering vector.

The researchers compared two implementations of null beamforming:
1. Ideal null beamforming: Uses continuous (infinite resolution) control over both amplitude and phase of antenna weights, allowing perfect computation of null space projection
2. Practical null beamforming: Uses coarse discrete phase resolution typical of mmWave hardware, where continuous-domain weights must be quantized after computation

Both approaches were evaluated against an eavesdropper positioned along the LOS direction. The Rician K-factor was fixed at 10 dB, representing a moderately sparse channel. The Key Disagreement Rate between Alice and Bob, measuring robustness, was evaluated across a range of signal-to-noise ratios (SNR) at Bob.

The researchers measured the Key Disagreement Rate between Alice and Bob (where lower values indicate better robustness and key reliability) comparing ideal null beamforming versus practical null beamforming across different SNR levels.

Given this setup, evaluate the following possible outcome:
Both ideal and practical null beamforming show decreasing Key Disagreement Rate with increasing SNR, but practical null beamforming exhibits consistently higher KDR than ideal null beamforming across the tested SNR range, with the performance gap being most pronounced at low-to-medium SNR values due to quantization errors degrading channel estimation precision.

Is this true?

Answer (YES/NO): NO